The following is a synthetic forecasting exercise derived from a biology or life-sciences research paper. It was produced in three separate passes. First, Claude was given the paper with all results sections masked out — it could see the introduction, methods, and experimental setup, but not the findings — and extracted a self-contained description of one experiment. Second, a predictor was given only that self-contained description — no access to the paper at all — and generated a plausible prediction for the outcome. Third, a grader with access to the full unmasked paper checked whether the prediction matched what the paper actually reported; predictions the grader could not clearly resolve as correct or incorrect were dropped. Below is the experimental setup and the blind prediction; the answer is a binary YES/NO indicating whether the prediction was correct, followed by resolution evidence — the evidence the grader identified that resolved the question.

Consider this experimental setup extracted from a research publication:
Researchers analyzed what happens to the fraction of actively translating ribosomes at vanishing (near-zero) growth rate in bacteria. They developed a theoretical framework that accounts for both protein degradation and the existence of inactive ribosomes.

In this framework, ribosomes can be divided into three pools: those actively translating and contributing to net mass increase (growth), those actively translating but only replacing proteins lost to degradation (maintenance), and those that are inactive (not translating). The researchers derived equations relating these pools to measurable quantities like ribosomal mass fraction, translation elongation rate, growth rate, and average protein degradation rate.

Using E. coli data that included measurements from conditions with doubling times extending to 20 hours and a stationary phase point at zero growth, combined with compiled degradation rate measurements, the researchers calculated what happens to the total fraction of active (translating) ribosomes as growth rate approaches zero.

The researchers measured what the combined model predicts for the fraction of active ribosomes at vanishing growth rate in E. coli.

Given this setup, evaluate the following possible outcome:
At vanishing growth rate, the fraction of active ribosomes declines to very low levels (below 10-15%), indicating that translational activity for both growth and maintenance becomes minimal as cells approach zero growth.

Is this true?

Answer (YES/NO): NO